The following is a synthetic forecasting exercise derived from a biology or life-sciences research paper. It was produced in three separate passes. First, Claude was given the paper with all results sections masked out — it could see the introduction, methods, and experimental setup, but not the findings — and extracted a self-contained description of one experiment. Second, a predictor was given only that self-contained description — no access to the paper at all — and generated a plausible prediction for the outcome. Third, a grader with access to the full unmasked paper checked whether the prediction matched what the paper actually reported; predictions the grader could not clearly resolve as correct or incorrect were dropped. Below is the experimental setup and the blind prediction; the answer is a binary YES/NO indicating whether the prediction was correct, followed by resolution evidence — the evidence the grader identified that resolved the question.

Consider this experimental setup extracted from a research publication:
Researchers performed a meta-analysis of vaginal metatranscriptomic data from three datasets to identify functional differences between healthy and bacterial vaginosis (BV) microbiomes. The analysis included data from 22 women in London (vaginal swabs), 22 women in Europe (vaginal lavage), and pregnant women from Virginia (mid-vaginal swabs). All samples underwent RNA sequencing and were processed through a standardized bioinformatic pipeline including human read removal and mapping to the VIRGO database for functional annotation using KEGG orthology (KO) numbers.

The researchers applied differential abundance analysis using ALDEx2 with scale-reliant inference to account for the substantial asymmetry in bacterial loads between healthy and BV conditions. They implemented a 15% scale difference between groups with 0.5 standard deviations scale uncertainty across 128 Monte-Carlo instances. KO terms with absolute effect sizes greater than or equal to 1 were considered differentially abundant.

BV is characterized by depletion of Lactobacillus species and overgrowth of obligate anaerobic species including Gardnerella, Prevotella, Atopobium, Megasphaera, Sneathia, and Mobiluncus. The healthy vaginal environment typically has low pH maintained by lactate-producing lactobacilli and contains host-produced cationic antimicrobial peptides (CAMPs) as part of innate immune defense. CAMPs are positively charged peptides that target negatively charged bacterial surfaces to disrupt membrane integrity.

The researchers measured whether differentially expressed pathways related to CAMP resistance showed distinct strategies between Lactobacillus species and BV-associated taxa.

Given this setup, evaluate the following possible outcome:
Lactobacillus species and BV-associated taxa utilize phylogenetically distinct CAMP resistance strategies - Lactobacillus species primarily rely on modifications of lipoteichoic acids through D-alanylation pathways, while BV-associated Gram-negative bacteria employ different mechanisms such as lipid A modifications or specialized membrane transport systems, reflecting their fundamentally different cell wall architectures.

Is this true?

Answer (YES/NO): YES